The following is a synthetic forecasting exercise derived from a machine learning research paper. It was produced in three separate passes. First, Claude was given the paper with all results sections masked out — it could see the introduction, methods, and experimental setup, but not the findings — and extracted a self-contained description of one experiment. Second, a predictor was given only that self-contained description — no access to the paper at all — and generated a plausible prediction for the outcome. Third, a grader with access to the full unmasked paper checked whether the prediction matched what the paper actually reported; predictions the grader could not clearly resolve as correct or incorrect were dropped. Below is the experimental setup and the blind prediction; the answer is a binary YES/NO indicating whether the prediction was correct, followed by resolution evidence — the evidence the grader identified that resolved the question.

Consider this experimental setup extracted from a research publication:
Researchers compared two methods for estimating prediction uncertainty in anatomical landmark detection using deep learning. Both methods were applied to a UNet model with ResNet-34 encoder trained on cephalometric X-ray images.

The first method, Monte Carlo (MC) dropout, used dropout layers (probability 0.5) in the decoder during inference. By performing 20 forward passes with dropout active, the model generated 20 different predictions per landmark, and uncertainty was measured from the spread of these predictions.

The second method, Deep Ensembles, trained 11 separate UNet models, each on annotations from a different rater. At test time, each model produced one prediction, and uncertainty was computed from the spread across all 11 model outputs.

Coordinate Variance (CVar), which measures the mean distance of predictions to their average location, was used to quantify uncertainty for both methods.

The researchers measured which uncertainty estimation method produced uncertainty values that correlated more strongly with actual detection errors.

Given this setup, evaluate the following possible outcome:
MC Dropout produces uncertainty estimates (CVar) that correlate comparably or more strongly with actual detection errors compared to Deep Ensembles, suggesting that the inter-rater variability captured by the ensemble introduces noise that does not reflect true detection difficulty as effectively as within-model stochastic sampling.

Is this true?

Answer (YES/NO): YES